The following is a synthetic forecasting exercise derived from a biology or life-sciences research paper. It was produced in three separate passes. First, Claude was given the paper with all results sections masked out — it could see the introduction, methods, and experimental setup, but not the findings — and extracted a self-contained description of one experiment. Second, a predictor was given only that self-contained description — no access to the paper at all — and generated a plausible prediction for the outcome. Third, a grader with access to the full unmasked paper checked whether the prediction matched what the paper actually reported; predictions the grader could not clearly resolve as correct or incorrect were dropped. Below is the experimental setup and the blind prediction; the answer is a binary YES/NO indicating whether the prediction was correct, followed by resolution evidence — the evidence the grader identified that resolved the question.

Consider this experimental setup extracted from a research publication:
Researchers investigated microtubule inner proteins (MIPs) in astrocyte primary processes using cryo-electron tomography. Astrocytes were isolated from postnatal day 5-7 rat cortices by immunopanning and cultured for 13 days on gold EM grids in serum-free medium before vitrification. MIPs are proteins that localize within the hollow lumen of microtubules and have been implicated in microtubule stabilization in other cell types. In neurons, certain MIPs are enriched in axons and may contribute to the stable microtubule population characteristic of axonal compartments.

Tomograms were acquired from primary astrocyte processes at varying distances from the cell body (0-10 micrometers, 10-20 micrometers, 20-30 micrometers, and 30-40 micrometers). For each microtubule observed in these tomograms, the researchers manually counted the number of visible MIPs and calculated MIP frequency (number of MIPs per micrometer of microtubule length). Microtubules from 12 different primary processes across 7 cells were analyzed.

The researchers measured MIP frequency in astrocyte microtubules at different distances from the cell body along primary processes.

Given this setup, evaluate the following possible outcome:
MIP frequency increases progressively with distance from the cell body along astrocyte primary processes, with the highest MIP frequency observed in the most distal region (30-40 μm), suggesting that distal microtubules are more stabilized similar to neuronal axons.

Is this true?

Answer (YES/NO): NO